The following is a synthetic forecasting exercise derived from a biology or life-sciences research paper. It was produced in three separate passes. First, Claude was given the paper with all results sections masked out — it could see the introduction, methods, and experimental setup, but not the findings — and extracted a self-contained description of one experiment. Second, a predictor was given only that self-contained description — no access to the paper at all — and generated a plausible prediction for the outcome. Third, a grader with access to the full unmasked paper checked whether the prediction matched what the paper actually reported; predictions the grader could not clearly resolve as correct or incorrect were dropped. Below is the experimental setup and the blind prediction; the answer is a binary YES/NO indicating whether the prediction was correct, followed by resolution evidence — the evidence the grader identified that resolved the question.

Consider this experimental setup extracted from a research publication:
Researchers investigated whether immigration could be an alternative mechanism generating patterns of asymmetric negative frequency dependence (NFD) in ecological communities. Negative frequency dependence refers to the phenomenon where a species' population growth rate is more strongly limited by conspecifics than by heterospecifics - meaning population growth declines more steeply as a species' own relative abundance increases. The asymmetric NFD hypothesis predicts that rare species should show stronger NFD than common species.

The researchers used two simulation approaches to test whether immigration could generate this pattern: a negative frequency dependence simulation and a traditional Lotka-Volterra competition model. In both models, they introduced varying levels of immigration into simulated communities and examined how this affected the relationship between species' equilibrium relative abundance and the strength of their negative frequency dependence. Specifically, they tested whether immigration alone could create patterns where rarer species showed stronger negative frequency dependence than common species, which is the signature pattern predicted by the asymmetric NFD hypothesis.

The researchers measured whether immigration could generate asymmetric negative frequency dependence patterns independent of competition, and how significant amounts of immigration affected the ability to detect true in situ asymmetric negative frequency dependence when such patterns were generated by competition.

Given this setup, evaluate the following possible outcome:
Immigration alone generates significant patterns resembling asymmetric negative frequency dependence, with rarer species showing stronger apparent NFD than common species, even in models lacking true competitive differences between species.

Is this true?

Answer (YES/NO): NO